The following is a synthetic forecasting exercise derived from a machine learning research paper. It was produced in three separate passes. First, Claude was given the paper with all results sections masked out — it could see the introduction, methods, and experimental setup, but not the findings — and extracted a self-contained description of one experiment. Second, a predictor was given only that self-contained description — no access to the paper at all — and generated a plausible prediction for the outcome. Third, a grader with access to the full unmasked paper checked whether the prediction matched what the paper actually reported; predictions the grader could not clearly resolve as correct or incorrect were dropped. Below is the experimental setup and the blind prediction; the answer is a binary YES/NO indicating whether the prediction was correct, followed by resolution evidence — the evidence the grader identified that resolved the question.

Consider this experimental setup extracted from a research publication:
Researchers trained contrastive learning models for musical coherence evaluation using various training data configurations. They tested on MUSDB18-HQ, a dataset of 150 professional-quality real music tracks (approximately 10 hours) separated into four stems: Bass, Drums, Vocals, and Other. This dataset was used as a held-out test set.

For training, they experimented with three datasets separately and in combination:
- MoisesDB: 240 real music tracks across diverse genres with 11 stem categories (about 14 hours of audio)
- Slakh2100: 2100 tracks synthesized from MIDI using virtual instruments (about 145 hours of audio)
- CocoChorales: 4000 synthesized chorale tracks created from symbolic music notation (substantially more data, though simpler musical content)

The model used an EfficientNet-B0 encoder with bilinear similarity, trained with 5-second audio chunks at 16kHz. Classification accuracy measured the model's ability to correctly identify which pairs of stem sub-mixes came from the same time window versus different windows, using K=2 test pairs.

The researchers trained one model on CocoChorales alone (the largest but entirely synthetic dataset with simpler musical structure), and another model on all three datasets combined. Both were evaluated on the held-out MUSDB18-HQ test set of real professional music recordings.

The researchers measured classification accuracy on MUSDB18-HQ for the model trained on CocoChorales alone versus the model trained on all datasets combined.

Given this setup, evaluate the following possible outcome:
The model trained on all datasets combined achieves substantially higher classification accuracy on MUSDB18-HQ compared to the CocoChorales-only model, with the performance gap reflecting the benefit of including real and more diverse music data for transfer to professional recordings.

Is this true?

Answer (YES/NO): YES